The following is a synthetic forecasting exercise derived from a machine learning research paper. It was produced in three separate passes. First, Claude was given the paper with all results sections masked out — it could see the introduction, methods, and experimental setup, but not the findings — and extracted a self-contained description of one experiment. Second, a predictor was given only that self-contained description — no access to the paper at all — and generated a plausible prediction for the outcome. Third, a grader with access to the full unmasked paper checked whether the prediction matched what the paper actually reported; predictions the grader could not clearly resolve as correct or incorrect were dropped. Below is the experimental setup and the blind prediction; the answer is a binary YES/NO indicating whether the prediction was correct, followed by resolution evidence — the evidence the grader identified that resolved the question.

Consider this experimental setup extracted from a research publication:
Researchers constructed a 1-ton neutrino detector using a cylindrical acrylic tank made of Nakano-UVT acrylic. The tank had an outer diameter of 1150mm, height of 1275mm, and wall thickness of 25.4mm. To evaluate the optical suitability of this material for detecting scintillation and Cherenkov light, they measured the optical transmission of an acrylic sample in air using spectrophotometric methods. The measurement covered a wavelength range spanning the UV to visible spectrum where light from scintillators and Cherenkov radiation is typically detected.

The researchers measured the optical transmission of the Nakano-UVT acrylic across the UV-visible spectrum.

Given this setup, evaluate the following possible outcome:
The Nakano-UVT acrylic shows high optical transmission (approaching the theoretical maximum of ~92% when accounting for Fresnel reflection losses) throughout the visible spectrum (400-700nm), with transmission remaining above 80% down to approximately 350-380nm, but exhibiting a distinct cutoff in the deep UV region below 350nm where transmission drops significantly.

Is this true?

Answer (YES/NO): NO